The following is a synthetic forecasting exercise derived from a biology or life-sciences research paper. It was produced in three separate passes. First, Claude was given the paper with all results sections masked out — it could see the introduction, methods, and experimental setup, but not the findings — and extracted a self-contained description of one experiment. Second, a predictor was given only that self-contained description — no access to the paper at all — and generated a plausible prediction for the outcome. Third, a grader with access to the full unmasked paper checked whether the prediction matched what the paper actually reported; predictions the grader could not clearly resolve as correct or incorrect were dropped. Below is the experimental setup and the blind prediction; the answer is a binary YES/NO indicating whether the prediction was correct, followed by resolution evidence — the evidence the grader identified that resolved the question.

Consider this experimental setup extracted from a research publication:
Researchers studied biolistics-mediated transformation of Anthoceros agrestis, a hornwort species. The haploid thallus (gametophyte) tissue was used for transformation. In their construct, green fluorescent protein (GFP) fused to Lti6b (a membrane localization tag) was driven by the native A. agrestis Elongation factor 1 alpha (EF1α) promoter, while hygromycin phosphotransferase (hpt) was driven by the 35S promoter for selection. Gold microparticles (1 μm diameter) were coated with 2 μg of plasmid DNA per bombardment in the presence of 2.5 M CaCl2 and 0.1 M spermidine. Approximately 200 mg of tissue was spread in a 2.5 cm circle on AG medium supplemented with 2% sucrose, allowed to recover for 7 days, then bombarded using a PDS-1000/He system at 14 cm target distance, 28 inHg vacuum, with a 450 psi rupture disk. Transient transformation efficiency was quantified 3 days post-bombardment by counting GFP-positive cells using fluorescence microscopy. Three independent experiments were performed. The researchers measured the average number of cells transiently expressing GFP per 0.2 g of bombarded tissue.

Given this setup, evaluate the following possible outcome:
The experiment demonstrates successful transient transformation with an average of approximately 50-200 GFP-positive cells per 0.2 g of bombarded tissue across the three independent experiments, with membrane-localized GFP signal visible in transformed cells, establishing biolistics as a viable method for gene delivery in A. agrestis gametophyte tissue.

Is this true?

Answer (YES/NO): NO